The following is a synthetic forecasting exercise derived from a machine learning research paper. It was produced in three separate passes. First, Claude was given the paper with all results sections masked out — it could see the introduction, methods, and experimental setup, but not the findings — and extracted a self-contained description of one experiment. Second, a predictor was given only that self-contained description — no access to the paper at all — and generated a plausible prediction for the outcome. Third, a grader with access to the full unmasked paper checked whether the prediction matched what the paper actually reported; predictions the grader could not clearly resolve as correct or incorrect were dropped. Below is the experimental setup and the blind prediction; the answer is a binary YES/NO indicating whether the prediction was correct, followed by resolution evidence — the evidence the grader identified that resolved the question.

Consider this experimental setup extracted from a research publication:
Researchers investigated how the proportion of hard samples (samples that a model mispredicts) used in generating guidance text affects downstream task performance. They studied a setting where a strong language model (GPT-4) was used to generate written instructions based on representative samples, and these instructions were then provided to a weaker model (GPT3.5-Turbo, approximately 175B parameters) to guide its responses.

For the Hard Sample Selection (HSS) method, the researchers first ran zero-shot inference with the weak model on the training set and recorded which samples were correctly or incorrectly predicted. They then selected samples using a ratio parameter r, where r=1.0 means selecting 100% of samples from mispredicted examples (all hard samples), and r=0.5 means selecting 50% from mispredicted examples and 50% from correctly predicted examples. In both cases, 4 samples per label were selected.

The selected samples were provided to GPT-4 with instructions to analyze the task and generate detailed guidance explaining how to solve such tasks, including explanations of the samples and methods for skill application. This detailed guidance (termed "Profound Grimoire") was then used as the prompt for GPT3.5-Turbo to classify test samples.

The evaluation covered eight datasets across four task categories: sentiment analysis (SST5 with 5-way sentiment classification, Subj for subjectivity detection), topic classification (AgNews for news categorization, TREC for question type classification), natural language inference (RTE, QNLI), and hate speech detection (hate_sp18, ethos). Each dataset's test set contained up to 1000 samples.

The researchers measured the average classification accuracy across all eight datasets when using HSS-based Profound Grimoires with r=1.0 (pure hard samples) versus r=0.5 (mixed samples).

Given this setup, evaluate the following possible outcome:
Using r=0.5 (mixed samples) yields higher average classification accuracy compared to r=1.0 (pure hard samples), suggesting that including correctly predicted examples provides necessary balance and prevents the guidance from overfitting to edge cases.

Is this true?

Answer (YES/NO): NO